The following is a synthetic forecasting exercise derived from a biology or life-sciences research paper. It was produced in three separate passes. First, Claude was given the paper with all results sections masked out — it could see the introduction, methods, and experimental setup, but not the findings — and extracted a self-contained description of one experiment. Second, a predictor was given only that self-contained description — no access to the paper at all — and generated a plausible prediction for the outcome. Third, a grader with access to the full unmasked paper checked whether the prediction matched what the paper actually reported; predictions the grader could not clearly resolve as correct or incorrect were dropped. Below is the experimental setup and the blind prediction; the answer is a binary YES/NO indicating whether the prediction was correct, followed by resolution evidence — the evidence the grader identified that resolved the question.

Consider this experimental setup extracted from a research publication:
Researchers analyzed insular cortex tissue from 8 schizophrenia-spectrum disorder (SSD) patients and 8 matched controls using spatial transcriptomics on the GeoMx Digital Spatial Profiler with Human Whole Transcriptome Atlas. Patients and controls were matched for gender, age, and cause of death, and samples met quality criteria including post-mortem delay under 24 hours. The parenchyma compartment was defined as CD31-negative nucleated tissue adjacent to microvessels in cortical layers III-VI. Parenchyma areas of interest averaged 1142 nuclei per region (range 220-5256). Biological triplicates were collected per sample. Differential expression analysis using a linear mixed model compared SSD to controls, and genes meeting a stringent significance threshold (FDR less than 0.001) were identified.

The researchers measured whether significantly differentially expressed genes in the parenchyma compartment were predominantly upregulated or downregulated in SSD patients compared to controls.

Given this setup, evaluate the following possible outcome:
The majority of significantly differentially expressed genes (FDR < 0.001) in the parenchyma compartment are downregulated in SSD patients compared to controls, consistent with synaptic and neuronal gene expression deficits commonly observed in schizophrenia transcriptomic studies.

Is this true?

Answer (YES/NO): NO